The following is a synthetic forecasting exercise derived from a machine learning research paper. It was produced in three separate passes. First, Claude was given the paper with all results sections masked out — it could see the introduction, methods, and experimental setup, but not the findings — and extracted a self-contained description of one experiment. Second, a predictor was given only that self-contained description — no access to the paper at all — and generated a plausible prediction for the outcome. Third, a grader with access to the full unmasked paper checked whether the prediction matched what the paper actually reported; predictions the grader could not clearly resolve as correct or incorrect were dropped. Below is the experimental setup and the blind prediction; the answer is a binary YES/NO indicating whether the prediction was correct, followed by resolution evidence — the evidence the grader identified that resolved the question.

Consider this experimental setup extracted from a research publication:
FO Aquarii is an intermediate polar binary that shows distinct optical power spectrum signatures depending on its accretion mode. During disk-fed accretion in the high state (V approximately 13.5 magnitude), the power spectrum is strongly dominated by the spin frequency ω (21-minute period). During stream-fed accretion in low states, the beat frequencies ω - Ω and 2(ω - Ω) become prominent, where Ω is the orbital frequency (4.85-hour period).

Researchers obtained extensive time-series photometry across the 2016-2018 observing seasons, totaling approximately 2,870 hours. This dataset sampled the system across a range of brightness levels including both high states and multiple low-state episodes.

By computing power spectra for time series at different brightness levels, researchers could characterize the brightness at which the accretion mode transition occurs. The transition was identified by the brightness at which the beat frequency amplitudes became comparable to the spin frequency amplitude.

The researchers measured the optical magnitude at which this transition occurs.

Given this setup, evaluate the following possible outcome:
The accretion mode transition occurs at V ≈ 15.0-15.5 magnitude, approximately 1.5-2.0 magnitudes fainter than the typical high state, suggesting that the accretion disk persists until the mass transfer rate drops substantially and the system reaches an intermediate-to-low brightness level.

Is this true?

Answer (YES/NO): NO